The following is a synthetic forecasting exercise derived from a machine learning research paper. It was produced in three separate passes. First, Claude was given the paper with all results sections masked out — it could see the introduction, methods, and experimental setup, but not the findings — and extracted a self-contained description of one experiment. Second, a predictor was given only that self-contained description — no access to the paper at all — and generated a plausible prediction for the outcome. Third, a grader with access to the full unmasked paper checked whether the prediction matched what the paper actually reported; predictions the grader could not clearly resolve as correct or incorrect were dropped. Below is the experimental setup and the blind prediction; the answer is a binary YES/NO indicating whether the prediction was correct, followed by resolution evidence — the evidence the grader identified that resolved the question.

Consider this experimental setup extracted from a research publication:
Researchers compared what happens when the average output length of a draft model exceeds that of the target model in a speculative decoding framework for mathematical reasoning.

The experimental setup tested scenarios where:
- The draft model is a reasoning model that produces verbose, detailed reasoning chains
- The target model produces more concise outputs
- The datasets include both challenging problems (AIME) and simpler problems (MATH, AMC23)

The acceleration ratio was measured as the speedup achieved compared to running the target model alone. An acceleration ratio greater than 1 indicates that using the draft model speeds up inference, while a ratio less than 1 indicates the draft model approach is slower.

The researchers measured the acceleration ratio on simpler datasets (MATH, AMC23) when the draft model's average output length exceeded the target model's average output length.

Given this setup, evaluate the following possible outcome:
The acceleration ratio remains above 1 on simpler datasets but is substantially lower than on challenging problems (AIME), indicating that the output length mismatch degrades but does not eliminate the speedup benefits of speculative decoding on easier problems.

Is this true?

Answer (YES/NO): NO